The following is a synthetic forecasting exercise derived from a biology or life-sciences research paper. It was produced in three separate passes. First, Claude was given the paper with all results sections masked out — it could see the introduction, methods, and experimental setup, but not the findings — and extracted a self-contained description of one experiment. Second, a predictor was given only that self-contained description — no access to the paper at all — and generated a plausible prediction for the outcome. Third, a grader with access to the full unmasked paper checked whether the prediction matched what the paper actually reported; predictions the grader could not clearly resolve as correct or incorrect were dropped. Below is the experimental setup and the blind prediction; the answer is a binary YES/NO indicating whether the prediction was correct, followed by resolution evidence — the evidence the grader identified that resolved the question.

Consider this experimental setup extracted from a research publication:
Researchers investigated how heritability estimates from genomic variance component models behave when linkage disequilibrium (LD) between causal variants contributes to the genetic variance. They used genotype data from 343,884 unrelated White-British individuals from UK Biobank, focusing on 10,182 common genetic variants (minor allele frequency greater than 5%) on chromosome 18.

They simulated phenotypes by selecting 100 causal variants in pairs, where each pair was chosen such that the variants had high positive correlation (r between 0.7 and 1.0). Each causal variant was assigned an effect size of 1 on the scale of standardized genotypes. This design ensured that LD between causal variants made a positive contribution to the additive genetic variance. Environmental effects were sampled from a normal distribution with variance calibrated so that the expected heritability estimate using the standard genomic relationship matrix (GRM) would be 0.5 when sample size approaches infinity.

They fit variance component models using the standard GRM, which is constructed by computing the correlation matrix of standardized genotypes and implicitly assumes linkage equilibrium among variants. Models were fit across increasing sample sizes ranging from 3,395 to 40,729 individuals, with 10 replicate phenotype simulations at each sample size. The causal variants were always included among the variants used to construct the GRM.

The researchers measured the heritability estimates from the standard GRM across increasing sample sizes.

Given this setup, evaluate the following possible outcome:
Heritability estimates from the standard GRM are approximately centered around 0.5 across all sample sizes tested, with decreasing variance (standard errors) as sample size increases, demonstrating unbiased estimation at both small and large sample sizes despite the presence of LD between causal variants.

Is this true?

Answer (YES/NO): NO